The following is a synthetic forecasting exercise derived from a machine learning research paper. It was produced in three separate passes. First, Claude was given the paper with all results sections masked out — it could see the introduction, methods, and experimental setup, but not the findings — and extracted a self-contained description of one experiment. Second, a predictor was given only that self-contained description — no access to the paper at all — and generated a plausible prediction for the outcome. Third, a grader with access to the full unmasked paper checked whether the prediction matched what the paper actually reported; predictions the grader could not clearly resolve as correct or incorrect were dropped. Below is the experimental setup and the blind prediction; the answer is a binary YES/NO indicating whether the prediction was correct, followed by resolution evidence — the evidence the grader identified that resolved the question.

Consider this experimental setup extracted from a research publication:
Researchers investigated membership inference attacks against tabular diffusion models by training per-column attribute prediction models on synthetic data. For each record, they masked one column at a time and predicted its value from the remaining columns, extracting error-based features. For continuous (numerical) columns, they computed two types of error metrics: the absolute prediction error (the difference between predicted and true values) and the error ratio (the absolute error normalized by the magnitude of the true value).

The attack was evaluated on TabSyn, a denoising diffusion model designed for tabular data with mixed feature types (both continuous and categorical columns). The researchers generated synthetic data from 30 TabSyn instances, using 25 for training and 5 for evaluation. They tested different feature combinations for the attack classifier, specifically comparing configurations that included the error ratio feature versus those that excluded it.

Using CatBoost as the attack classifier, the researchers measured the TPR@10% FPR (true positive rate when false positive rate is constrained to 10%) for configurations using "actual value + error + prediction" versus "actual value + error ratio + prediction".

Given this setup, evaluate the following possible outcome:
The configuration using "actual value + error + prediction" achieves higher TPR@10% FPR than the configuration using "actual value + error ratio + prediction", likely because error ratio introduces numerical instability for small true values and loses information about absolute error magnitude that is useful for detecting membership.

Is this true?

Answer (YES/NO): NO